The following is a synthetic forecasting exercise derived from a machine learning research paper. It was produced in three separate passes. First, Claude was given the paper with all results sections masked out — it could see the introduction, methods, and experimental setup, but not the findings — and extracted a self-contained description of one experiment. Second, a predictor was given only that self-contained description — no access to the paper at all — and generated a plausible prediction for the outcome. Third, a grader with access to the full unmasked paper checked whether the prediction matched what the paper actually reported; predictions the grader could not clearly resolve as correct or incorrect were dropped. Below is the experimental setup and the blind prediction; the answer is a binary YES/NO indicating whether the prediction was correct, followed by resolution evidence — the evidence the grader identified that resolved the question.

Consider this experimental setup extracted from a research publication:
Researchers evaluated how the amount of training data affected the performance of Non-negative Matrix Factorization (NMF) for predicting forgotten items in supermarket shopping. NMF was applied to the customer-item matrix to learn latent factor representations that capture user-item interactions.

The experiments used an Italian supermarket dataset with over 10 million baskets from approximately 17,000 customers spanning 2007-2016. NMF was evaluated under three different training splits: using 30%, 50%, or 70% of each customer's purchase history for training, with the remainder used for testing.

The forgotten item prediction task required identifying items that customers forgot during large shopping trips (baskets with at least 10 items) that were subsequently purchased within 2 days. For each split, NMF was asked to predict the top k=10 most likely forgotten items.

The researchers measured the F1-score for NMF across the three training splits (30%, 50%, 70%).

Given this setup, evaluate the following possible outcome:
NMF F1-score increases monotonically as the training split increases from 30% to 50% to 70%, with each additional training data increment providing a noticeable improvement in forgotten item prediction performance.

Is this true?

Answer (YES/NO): NO